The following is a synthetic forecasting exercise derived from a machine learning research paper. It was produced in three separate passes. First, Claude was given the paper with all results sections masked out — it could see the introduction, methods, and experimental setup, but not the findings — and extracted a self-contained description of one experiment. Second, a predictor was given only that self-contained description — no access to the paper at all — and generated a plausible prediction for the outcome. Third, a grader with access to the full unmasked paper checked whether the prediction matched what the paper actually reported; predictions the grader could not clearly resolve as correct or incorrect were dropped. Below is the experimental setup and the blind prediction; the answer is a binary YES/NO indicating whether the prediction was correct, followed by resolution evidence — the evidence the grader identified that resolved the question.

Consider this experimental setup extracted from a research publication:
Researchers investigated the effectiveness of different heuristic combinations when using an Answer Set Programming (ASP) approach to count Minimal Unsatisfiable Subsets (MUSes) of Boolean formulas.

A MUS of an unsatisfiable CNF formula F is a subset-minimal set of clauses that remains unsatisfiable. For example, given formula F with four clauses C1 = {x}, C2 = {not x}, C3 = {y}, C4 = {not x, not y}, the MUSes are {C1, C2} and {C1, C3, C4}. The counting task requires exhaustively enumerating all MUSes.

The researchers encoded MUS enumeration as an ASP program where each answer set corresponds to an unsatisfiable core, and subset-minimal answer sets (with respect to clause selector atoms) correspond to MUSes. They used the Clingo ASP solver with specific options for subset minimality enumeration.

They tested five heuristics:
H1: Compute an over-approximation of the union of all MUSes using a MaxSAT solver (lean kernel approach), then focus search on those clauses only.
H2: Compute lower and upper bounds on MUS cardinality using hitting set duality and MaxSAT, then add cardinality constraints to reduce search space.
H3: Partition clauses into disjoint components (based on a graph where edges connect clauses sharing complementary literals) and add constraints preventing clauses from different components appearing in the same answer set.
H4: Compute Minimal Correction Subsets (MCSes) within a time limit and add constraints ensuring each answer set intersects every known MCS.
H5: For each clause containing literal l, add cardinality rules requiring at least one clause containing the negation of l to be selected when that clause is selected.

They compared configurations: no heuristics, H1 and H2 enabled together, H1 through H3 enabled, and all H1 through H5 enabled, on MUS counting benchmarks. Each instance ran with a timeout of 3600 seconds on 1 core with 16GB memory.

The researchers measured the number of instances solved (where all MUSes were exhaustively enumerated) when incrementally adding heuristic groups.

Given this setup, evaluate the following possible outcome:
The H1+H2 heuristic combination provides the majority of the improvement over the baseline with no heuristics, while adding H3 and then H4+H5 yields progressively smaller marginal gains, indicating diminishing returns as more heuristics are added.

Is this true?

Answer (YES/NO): NO